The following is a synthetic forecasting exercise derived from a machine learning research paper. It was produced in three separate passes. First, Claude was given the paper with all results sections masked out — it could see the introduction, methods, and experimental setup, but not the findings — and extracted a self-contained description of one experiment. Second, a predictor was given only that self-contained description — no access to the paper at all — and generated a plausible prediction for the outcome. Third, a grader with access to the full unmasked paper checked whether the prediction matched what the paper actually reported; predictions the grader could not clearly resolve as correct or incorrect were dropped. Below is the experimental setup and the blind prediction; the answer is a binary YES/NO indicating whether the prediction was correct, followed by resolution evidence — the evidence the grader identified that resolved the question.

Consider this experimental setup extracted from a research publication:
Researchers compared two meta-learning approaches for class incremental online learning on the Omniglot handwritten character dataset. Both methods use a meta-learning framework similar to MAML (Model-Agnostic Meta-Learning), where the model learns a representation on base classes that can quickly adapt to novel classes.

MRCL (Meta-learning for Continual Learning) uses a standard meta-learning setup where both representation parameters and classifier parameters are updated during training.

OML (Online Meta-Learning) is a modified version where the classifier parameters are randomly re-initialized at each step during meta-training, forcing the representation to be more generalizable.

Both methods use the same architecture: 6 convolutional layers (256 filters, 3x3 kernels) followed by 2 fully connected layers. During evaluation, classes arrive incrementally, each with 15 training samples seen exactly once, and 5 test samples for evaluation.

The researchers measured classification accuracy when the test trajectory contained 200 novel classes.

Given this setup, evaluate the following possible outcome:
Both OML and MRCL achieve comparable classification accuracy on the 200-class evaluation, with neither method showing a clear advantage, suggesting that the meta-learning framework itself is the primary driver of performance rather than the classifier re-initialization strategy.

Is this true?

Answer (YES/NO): NO